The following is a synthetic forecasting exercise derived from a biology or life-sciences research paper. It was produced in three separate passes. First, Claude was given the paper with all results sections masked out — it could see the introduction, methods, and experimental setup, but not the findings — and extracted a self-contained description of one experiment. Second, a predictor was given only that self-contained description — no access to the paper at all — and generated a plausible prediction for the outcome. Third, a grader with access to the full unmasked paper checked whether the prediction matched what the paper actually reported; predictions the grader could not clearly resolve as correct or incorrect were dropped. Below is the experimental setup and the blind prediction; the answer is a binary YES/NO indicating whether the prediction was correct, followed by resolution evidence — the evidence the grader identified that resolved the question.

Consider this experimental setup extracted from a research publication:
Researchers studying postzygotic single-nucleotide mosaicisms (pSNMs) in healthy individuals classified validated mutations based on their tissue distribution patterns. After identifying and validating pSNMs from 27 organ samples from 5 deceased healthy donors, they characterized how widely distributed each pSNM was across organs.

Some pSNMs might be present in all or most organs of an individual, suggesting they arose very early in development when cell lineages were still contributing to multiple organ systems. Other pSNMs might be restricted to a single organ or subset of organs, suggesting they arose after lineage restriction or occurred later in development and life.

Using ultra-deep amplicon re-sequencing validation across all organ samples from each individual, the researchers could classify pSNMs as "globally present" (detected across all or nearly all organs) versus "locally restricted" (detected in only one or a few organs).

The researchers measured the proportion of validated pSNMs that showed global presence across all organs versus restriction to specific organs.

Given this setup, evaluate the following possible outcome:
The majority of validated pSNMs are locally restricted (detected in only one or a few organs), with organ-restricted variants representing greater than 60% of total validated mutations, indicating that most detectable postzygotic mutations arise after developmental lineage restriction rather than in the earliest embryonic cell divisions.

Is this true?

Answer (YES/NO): YES